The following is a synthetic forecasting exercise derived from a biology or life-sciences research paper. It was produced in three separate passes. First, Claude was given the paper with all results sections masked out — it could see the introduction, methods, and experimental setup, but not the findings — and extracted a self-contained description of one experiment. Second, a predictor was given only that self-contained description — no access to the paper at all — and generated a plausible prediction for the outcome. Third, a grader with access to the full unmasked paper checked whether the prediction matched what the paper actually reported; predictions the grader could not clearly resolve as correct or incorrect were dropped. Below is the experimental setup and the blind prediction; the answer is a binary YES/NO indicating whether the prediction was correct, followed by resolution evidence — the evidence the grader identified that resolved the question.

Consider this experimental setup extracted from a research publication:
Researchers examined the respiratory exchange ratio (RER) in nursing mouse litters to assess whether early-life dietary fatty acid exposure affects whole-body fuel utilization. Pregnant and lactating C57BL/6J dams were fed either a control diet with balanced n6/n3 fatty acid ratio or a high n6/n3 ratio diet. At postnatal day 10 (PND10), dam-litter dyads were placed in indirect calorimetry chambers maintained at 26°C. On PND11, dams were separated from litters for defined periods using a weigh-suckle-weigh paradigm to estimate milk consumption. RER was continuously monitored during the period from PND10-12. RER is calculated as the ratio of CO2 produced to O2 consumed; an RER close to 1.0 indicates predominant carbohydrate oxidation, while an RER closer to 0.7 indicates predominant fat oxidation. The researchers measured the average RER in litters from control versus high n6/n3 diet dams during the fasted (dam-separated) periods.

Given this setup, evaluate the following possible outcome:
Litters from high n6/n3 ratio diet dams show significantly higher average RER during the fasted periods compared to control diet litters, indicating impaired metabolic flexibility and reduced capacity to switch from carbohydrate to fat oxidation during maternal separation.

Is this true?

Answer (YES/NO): YES